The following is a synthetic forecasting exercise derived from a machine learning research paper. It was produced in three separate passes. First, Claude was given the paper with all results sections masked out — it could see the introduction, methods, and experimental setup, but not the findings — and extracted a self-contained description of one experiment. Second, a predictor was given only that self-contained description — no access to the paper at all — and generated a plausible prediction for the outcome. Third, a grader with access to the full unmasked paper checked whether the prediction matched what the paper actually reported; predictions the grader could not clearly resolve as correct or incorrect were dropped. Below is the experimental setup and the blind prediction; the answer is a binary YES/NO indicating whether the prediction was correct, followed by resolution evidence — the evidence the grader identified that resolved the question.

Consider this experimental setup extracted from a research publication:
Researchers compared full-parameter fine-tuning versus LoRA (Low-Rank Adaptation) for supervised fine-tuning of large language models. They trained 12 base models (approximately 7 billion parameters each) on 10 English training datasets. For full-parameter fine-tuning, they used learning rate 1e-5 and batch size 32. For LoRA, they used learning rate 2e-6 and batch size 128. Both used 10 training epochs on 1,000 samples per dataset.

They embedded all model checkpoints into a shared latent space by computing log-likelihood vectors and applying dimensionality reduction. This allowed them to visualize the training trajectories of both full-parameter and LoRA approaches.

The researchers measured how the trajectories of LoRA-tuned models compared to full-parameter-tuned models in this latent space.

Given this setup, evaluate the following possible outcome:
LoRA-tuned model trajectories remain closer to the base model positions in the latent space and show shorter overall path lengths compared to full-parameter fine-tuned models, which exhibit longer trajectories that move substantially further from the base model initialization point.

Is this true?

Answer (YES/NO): NO